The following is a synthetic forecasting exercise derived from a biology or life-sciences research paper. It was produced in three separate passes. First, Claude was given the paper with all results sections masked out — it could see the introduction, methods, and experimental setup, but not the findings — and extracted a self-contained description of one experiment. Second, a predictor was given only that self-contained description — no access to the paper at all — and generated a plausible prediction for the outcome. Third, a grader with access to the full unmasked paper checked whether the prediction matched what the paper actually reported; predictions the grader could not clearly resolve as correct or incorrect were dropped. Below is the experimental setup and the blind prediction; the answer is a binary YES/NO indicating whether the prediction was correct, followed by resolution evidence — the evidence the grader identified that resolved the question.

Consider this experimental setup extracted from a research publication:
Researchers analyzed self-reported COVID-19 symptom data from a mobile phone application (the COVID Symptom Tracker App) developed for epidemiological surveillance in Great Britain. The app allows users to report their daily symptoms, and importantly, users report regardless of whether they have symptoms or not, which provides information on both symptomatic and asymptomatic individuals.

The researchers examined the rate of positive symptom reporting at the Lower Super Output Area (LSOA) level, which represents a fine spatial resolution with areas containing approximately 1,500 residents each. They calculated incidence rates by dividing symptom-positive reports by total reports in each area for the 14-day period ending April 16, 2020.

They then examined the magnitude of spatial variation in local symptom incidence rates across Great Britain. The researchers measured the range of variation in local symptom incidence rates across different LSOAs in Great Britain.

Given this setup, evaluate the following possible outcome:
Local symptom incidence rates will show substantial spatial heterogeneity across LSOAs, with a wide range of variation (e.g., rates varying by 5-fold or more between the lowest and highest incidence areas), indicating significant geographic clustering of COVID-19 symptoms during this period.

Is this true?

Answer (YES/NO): YES